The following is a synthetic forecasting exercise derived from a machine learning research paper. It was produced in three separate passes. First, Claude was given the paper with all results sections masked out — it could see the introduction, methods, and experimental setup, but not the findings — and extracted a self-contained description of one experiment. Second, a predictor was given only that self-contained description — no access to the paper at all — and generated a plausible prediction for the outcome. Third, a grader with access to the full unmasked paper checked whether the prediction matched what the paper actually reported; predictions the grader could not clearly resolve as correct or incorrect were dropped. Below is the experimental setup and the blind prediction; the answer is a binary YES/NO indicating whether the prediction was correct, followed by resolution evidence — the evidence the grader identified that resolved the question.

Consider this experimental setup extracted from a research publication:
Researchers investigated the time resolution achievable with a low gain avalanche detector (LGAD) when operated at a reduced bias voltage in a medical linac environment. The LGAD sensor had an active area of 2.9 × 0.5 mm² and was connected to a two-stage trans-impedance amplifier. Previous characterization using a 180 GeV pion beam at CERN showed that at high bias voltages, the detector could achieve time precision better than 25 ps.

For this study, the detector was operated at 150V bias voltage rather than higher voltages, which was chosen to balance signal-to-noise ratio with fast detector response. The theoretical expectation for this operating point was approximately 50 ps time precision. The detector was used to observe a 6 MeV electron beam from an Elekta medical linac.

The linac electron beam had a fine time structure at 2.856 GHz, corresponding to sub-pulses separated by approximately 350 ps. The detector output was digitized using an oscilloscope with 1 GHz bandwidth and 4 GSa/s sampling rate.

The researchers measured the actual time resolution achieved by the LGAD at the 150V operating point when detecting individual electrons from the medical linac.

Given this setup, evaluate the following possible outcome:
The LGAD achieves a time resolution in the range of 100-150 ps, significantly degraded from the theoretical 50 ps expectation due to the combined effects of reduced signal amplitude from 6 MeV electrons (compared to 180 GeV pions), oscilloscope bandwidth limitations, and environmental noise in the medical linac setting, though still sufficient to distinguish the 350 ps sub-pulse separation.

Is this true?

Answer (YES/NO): NO